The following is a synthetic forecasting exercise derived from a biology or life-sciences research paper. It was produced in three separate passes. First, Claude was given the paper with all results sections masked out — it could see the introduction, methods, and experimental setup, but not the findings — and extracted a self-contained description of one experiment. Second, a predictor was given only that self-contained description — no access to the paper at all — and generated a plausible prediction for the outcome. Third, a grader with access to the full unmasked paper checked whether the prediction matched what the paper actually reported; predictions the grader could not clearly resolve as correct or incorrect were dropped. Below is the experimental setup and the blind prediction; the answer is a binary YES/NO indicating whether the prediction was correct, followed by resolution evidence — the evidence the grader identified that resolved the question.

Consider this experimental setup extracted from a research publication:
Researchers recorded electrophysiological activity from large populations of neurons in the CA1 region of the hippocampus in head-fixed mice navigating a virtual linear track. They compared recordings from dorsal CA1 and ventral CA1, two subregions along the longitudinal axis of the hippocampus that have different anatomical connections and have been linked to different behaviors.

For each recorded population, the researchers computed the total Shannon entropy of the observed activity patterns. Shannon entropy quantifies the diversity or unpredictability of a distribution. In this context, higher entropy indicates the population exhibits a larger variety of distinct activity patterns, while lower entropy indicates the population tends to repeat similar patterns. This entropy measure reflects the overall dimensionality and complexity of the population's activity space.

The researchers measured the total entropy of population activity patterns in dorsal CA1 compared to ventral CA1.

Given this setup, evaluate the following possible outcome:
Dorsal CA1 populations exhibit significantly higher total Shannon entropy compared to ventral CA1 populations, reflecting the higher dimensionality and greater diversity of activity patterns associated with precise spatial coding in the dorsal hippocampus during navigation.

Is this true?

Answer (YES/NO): YES